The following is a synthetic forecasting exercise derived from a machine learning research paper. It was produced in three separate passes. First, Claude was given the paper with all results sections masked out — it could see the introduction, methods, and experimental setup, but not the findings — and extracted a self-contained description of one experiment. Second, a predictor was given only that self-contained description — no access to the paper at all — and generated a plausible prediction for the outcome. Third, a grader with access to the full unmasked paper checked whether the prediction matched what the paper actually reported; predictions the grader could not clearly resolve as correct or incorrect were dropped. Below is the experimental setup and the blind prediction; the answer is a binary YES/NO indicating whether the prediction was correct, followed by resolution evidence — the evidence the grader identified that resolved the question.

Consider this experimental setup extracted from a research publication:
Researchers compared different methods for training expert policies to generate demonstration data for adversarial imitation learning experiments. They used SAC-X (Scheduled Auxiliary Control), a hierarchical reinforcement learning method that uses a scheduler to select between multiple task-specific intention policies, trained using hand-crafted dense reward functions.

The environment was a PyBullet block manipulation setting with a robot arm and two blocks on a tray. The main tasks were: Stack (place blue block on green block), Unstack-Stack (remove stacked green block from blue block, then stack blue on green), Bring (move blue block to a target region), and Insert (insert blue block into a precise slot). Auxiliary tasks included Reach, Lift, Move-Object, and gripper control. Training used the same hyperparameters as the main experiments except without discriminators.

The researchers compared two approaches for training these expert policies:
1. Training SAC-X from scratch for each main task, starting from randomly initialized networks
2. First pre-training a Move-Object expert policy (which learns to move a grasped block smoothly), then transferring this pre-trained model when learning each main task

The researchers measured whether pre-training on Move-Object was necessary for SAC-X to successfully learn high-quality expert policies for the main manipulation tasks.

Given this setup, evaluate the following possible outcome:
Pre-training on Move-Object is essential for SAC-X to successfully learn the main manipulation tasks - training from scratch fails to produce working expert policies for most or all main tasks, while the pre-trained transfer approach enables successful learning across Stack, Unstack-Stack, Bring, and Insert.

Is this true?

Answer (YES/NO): NO